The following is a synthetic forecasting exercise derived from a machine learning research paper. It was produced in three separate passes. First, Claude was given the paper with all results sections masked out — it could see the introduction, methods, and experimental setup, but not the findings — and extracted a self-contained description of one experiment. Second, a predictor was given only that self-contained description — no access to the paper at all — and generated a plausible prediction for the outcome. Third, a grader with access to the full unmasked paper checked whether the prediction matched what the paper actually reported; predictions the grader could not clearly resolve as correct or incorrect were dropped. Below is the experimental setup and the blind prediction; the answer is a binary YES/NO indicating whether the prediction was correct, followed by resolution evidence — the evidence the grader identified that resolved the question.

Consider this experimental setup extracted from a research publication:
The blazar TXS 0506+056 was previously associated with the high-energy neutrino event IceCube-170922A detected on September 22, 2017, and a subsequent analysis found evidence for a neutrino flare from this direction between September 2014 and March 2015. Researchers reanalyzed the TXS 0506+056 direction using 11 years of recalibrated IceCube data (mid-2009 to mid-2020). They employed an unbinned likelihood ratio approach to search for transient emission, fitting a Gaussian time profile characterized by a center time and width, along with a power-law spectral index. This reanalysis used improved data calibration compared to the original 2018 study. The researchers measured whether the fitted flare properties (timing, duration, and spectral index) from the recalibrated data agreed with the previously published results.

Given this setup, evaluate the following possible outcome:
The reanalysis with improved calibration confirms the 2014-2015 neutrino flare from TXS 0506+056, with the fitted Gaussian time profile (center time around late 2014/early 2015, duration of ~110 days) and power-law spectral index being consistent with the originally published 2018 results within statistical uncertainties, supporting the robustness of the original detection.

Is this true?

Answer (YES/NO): YES